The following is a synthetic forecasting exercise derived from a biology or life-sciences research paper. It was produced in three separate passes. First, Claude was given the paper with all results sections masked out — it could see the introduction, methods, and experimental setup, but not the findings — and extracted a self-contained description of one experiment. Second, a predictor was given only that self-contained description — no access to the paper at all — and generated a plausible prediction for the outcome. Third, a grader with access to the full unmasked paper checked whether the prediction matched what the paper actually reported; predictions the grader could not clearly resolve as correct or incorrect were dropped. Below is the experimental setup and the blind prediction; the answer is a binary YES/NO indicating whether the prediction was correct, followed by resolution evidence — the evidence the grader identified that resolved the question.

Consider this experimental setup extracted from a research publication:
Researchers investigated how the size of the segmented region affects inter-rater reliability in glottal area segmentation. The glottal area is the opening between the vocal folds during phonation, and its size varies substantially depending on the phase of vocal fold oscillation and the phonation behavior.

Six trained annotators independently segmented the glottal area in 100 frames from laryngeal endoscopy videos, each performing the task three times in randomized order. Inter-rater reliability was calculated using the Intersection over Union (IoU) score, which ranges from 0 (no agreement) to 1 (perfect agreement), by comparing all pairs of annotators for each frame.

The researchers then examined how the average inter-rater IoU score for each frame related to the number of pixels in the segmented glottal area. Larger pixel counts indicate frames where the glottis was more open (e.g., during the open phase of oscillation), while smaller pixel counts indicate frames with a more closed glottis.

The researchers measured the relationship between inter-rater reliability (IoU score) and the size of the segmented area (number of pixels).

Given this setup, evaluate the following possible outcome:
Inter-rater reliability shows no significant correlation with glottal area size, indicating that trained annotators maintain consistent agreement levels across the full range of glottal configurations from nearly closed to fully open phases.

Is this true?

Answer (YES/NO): NO